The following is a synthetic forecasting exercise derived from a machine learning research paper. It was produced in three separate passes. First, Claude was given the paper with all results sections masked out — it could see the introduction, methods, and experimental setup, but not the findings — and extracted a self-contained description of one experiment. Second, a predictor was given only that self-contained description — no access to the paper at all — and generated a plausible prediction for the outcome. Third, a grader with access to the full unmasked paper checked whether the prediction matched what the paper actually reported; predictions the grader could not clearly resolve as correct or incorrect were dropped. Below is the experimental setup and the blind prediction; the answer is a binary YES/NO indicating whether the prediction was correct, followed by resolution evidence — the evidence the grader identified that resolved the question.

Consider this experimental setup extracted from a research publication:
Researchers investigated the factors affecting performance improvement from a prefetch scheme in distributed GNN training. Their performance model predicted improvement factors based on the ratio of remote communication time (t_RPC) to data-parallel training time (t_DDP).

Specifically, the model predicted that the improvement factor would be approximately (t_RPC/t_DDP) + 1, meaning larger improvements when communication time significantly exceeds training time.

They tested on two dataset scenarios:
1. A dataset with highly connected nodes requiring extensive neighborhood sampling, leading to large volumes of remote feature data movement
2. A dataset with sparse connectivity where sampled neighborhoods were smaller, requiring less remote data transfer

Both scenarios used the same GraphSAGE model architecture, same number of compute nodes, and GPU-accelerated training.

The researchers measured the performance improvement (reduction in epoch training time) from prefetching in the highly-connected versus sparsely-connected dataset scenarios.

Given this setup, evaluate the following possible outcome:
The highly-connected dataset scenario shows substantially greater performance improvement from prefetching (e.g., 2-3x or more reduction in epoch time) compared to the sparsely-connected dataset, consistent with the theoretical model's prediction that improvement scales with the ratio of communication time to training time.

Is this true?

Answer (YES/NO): NO